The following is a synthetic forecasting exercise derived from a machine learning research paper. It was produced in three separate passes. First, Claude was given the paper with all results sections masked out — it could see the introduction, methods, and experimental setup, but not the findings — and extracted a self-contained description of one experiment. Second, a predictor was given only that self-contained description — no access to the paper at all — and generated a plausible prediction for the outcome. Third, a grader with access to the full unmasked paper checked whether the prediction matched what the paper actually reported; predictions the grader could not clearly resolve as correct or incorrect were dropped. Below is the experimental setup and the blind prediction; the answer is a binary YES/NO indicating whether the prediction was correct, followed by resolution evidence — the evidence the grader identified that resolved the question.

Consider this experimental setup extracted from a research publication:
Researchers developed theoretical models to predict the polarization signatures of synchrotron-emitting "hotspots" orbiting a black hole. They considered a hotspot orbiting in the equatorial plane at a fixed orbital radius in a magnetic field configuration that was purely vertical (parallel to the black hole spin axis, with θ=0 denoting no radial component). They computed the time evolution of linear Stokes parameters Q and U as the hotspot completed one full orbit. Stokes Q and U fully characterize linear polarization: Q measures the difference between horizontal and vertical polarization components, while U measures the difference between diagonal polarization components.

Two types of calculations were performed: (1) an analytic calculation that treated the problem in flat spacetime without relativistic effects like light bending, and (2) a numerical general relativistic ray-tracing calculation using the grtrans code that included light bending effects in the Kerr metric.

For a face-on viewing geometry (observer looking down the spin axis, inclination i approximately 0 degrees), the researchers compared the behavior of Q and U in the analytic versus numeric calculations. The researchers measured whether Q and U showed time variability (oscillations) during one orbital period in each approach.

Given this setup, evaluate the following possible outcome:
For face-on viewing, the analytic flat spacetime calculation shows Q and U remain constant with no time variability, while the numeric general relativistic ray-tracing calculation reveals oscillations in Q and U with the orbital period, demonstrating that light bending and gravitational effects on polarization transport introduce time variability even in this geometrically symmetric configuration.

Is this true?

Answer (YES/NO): YES